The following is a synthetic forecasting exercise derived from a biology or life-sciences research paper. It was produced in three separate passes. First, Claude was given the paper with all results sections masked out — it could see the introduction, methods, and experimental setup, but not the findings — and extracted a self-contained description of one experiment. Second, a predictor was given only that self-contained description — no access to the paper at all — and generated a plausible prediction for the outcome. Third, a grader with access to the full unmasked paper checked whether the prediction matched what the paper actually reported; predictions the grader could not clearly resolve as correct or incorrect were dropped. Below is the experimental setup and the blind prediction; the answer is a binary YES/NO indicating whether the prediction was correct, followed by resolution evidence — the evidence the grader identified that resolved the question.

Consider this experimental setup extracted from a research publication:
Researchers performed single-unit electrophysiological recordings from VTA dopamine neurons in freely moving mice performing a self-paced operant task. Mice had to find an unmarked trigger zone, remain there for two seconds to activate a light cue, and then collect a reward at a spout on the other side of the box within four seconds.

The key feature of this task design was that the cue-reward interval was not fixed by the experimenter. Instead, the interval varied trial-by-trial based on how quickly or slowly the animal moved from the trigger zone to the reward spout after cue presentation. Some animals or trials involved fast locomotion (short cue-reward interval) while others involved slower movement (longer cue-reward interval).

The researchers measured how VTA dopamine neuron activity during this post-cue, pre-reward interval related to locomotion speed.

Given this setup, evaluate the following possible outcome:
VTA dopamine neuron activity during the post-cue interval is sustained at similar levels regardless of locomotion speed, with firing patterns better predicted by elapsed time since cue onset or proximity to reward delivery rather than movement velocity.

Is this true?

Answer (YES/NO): NO